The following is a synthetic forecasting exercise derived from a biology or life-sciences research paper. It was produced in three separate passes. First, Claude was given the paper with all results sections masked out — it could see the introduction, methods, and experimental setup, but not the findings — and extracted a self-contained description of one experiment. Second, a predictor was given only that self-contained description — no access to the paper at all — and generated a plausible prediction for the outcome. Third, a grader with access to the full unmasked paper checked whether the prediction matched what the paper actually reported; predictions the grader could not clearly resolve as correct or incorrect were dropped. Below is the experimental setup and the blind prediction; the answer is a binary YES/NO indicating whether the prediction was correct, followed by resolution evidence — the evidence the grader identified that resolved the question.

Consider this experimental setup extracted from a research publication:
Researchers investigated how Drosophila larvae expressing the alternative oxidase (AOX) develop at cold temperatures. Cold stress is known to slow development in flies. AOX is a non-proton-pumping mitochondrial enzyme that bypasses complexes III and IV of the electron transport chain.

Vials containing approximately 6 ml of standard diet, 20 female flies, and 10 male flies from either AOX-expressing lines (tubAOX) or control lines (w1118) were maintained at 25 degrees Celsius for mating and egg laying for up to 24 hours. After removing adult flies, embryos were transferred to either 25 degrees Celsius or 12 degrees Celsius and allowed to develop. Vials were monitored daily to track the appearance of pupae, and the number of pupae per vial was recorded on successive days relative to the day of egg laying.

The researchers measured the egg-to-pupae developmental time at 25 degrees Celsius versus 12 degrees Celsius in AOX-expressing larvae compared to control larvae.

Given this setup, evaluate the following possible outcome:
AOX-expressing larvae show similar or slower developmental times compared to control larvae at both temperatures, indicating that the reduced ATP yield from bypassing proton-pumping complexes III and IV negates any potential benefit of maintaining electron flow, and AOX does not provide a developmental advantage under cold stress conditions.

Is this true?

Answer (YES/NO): NO